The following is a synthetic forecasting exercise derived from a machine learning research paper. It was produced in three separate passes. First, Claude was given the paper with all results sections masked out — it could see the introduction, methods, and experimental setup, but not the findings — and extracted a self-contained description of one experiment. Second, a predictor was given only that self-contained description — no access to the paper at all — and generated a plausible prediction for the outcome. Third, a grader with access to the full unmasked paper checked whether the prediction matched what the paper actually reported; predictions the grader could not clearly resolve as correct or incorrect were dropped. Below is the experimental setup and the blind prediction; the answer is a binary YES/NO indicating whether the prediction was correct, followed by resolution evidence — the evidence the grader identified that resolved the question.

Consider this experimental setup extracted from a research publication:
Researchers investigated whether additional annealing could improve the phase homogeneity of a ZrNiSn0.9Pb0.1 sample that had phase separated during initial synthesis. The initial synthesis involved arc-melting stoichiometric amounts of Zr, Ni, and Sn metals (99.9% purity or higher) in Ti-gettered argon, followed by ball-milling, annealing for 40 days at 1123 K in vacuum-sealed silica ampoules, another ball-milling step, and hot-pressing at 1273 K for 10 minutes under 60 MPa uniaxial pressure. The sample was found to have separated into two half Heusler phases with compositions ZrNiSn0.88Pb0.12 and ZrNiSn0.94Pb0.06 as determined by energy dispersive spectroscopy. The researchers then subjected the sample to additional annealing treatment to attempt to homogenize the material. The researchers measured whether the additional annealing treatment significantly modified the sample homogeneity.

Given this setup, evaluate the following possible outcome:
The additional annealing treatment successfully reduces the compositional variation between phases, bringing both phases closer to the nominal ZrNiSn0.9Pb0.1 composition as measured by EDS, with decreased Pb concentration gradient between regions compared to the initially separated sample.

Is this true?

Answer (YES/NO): NO